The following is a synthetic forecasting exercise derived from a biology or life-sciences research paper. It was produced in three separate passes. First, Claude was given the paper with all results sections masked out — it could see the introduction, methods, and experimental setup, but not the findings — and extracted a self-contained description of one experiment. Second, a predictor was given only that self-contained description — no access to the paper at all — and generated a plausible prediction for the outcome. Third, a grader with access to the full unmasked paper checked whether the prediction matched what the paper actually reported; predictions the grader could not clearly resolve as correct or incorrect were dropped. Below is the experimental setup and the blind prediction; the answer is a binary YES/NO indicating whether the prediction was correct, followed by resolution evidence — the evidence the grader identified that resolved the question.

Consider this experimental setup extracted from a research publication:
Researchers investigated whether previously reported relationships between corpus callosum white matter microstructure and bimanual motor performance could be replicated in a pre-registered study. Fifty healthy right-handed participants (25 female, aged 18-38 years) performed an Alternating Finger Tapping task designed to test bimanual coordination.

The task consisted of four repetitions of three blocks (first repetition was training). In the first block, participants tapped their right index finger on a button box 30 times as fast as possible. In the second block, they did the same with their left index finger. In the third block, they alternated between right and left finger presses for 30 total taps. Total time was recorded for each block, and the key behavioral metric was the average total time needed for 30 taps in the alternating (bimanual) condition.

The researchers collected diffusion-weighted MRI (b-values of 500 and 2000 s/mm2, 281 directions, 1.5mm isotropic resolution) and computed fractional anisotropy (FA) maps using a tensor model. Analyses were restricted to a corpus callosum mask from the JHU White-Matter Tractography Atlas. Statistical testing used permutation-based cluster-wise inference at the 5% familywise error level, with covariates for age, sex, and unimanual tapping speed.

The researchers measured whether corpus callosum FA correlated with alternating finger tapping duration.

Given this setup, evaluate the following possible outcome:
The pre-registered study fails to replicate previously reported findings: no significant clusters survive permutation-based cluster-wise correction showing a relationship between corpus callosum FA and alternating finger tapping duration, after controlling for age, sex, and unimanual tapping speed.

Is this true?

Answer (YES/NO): NO